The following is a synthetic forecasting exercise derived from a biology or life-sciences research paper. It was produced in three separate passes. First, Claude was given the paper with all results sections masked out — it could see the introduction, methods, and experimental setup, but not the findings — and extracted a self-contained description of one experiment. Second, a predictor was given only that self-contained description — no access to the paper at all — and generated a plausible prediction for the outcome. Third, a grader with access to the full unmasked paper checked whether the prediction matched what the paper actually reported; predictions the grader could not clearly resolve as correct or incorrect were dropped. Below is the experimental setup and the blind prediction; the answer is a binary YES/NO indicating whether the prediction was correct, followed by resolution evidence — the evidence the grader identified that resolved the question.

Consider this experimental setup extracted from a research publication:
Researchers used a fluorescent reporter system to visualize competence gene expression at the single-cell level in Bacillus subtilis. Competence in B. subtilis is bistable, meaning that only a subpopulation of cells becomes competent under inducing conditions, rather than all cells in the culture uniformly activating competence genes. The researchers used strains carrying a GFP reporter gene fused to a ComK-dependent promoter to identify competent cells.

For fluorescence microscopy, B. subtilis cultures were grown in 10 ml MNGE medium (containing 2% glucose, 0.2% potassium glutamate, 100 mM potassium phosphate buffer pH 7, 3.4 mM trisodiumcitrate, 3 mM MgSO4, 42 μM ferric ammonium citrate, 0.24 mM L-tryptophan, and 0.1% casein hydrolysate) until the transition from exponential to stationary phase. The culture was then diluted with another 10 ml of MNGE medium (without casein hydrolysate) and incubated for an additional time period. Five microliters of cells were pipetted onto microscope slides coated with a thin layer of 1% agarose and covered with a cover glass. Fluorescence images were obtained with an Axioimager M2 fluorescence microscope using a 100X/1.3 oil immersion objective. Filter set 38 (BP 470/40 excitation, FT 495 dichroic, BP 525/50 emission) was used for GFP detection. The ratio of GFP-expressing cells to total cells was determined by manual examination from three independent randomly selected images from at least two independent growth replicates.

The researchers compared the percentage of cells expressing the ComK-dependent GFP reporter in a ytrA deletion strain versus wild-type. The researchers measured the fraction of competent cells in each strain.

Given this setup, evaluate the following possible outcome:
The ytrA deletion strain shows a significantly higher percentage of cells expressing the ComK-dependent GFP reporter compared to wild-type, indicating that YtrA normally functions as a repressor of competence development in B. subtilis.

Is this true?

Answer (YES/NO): NO